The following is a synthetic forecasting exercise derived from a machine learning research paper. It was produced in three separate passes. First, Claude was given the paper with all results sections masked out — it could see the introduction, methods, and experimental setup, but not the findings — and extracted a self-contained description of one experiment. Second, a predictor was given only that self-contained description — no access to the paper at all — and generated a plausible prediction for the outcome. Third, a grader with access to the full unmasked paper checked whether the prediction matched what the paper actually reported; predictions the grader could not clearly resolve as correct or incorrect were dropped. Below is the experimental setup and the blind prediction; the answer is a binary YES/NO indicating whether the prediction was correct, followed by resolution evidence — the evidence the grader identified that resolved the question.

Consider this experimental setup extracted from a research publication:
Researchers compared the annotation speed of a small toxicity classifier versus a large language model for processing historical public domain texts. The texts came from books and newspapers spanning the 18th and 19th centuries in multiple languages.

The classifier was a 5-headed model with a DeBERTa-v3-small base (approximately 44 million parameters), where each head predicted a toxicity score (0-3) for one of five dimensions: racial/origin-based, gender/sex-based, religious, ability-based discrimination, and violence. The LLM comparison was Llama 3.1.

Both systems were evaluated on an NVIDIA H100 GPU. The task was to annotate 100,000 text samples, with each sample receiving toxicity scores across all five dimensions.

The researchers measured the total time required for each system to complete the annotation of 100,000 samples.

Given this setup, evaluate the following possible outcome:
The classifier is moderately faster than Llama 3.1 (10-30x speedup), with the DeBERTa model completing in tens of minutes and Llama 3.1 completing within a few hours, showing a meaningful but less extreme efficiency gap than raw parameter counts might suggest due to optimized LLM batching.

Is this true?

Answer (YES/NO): NO